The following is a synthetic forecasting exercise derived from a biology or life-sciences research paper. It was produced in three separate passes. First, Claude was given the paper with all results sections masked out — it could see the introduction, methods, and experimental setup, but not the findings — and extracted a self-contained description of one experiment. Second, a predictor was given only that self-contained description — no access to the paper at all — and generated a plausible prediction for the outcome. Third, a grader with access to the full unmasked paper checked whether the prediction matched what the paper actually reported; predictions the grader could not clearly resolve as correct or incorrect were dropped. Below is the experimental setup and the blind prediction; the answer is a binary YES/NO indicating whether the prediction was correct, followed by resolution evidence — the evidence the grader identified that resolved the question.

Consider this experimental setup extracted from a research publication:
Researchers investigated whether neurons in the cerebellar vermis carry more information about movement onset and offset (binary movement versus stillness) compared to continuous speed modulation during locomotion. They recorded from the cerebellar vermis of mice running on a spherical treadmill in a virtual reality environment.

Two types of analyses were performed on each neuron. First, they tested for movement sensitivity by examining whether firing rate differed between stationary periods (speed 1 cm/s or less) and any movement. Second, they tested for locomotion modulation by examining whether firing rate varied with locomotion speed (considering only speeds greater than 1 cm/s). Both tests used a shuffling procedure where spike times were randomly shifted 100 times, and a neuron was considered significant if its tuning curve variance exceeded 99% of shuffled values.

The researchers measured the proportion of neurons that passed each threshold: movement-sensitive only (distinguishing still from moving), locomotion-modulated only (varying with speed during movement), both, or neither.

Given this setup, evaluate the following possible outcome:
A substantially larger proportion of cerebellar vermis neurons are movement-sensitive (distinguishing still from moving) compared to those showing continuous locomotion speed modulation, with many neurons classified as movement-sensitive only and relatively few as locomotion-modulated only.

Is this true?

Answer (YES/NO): NO